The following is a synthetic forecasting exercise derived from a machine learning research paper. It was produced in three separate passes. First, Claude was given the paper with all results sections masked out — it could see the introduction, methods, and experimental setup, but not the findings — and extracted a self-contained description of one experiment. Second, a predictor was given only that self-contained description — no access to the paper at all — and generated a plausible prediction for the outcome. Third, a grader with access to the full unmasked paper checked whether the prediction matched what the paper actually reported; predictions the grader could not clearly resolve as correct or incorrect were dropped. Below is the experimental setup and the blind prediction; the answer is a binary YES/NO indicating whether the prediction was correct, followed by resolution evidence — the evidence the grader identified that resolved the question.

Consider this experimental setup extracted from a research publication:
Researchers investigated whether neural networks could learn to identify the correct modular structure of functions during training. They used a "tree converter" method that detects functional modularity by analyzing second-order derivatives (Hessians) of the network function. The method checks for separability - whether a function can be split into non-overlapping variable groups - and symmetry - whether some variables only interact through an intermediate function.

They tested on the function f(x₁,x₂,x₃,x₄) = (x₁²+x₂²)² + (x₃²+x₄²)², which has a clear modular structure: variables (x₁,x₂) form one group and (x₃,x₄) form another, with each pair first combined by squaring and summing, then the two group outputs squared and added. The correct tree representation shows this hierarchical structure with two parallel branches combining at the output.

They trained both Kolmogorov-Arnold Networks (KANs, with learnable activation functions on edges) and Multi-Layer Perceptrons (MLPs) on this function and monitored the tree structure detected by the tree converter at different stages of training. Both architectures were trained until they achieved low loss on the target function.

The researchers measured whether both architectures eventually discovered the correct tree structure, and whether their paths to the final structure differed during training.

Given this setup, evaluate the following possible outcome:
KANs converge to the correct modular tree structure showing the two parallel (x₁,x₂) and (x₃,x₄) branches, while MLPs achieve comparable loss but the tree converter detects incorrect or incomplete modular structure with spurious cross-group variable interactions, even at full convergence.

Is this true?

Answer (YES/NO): NO